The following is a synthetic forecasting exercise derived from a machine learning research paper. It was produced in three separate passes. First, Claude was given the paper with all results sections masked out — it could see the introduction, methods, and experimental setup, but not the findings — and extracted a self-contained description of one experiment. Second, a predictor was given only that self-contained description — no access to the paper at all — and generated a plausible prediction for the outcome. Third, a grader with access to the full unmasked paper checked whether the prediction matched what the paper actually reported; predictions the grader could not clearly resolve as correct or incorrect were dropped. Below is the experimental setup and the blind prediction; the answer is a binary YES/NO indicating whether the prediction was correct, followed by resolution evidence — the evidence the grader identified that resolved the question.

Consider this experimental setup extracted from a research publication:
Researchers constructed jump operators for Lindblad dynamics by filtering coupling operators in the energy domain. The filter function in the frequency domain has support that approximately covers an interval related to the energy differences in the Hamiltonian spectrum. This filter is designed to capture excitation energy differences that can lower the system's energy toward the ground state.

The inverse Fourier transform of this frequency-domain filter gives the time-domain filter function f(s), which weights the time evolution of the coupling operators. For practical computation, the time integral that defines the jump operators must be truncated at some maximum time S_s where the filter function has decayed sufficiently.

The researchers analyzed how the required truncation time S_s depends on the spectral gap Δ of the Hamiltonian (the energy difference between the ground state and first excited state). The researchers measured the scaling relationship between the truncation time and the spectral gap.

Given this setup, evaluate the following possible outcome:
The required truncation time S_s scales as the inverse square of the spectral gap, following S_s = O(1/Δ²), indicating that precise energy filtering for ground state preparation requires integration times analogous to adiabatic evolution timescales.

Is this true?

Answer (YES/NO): NO